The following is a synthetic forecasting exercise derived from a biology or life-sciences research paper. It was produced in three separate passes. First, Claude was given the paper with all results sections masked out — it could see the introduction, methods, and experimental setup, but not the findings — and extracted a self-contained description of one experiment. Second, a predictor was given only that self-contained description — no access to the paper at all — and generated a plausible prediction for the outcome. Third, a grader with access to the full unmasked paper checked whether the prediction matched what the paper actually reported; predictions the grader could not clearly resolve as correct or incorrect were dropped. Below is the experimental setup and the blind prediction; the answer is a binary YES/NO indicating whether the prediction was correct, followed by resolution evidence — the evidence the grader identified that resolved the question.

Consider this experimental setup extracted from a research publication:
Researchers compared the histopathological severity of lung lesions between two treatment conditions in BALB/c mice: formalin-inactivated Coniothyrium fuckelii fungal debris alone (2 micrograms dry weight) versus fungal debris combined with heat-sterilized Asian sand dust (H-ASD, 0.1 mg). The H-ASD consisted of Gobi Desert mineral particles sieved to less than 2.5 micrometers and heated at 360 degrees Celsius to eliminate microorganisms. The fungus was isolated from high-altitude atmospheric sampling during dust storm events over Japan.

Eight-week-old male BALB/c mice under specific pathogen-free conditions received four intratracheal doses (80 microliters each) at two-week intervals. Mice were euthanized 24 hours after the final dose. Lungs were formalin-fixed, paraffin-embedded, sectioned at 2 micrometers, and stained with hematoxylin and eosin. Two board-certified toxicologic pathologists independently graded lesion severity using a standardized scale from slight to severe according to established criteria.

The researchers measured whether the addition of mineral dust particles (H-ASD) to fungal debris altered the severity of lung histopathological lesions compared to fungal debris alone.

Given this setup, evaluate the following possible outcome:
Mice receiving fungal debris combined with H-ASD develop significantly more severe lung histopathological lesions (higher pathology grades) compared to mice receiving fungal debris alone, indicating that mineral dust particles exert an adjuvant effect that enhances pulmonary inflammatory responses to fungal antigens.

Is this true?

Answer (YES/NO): YES